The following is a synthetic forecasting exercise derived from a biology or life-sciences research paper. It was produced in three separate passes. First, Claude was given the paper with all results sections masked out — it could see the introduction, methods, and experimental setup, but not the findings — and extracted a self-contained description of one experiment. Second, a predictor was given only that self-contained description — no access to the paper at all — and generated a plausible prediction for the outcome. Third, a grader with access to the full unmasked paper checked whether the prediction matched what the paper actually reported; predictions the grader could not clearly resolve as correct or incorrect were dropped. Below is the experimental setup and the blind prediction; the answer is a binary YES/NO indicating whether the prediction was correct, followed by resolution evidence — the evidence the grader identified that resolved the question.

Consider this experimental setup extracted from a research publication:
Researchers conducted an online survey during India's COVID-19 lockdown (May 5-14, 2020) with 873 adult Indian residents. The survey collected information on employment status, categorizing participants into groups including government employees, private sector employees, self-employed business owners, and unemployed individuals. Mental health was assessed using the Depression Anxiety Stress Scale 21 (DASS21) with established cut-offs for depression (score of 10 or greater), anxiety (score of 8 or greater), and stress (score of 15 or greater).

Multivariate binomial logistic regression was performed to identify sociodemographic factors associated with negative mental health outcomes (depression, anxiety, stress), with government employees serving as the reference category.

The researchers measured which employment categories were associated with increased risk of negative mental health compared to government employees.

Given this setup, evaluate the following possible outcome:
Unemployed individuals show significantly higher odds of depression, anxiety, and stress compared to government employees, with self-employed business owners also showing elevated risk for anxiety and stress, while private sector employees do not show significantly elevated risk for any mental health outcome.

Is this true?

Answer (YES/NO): NO